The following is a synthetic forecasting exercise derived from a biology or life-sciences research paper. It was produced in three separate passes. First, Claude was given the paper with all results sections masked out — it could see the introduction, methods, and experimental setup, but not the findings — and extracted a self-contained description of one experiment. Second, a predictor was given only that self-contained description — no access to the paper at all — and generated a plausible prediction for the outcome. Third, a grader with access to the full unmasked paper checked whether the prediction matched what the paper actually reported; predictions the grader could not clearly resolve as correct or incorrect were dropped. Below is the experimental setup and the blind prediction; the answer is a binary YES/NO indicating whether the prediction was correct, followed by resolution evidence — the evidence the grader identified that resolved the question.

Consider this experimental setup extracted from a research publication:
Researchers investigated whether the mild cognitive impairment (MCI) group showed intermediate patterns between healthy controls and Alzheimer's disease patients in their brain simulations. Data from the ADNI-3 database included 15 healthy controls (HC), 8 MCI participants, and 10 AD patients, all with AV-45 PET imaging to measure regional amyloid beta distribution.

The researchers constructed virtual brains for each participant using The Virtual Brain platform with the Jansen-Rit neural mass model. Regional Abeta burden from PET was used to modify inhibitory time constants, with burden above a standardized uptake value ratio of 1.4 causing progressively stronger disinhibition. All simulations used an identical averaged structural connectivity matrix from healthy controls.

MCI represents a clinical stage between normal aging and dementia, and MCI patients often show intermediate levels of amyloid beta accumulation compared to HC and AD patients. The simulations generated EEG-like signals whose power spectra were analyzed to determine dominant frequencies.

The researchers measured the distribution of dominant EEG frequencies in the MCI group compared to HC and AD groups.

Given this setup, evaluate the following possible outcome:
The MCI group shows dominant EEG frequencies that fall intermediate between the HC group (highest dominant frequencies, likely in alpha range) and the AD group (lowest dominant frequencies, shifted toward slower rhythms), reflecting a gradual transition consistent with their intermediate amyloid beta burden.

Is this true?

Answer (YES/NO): NO